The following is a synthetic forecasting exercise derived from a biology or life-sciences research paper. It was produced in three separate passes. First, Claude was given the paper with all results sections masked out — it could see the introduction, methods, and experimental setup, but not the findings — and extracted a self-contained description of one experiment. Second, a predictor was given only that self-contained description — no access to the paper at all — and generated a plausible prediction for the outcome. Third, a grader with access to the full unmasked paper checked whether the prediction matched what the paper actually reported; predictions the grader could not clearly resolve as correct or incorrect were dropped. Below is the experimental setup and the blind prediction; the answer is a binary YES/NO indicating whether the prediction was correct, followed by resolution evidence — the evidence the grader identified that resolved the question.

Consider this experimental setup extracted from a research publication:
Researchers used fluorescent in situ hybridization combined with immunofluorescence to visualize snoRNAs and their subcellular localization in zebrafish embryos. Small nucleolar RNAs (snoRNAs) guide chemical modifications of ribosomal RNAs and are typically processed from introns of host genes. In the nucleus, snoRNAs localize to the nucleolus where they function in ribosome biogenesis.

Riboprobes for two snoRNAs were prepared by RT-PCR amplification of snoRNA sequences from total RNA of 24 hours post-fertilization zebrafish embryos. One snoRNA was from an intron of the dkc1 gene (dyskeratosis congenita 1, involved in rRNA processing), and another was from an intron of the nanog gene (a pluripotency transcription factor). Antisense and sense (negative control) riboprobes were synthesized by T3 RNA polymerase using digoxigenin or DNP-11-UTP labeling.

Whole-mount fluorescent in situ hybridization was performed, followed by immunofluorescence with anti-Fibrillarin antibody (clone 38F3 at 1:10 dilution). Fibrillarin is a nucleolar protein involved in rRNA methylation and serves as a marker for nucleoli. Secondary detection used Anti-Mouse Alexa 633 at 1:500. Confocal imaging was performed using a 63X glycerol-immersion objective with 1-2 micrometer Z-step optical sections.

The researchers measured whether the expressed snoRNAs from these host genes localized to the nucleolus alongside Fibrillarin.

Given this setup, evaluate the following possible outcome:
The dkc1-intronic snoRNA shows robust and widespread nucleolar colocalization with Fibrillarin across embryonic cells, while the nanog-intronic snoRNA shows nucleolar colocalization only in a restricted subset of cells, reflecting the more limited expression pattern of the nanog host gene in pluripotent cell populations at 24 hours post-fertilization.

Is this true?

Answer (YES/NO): NO